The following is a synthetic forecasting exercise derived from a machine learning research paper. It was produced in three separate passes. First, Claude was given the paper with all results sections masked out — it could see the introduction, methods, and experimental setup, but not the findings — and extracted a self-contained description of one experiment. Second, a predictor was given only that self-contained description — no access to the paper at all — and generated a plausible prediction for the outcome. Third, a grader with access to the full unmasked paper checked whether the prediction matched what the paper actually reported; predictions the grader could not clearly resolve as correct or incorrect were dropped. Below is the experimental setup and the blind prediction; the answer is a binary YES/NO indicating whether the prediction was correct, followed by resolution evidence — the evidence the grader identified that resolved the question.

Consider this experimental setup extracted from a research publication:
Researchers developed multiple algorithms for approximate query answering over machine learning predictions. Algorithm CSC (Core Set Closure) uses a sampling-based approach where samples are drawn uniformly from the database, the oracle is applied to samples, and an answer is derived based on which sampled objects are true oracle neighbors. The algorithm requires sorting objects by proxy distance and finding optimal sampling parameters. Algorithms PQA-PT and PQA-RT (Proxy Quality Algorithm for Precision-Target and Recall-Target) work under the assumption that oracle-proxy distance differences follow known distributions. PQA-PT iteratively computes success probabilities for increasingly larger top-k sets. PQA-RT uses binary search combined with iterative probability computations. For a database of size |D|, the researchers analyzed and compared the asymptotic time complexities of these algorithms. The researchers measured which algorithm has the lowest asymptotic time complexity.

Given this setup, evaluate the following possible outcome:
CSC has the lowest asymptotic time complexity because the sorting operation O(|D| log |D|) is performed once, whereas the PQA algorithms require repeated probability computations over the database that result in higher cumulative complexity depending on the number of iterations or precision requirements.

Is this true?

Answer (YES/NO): YES